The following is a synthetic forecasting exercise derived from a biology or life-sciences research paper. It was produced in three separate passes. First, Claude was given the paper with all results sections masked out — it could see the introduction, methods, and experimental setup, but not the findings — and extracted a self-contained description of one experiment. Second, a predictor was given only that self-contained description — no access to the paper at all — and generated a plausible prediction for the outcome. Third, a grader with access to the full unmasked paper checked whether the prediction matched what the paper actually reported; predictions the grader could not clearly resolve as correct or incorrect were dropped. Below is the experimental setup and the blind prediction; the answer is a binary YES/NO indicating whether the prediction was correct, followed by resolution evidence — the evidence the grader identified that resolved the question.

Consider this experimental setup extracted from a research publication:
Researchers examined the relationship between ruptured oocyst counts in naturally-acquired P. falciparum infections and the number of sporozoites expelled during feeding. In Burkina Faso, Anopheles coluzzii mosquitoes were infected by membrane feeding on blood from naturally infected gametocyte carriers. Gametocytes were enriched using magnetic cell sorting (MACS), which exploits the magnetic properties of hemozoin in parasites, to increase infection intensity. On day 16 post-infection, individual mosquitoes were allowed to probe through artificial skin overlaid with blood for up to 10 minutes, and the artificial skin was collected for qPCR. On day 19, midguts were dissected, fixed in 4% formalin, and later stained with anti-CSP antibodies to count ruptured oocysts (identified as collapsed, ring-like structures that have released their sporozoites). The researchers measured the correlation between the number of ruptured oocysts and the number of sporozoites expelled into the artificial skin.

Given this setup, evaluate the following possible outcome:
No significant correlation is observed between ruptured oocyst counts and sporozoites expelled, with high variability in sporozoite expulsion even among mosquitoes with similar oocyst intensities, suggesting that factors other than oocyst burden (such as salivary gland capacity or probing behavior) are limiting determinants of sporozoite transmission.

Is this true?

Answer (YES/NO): NO